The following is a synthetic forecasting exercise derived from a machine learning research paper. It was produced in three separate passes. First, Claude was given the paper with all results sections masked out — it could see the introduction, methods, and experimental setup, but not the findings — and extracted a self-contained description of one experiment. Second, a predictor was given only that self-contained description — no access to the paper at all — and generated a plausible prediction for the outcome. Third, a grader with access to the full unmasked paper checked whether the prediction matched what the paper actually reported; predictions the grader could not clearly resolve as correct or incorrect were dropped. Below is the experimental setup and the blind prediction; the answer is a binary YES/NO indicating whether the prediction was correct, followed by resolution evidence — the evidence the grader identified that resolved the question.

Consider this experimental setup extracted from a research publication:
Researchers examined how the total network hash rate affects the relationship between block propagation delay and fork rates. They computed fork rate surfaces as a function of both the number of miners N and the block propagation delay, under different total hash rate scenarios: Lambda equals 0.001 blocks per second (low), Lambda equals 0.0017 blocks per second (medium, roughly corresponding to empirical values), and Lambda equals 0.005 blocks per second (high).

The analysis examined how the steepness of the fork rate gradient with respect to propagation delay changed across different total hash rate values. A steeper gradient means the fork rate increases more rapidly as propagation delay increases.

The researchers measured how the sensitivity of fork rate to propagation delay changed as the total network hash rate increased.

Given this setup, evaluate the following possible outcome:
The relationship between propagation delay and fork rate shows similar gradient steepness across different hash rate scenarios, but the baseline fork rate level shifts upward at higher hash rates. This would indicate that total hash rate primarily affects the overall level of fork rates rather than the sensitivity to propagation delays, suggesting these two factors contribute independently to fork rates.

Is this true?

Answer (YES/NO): NO